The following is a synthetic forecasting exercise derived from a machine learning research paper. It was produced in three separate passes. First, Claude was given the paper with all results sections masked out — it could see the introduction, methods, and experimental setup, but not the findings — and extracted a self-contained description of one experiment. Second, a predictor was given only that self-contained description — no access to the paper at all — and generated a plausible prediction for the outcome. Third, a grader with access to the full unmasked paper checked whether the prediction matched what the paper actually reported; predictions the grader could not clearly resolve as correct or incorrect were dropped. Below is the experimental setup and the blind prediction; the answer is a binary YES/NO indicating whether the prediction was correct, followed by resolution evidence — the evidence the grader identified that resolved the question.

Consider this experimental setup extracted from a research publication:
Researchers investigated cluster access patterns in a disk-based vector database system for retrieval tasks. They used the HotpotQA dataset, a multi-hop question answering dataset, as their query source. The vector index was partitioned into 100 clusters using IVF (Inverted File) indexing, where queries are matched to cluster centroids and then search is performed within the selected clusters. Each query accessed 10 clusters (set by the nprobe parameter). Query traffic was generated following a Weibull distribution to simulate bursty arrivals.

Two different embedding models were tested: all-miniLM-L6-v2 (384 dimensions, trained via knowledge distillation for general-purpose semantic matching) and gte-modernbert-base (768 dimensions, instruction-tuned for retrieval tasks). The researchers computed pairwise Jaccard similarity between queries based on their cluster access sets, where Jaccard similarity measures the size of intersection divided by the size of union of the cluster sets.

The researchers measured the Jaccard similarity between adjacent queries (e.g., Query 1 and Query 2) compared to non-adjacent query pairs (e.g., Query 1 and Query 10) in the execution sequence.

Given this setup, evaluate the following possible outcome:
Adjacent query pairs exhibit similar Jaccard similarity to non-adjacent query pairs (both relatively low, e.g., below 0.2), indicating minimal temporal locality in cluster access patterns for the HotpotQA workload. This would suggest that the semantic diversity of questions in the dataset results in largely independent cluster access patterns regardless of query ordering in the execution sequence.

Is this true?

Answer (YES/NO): NO